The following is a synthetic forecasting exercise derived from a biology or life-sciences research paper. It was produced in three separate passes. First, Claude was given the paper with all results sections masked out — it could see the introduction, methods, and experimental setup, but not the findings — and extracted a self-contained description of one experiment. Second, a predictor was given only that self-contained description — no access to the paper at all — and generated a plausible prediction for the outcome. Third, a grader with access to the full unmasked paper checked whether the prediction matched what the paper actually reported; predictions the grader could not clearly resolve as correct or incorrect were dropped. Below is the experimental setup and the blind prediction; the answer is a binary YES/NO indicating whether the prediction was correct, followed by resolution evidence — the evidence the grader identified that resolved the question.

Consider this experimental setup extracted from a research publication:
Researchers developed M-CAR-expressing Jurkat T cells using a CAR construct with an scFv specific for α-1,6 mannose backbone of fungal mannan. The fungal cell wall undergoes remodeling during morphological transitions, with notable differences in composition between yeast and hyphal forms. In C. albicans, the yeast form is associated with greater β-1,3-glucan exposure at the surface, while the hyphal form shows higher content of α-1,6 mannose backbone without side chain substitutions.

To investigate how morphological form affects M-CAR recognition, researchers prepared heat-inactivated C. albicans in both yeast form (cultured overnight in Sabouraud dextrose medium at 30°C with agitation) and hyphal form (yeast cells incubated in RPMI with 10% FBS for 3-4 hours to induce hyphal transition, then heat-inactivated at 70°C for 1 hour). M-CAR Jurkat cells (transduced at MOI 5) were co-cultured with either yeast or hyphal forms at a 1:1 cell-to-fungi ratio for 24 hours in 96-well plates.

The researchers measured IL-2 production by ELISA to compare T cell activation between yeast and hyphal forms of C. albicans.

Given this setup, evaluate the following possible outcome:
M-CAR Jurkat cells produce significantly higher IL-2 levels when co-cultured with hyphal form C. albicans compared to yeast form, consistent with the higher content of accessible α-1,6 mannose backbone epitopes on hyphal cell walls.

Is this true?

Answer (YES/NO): YES